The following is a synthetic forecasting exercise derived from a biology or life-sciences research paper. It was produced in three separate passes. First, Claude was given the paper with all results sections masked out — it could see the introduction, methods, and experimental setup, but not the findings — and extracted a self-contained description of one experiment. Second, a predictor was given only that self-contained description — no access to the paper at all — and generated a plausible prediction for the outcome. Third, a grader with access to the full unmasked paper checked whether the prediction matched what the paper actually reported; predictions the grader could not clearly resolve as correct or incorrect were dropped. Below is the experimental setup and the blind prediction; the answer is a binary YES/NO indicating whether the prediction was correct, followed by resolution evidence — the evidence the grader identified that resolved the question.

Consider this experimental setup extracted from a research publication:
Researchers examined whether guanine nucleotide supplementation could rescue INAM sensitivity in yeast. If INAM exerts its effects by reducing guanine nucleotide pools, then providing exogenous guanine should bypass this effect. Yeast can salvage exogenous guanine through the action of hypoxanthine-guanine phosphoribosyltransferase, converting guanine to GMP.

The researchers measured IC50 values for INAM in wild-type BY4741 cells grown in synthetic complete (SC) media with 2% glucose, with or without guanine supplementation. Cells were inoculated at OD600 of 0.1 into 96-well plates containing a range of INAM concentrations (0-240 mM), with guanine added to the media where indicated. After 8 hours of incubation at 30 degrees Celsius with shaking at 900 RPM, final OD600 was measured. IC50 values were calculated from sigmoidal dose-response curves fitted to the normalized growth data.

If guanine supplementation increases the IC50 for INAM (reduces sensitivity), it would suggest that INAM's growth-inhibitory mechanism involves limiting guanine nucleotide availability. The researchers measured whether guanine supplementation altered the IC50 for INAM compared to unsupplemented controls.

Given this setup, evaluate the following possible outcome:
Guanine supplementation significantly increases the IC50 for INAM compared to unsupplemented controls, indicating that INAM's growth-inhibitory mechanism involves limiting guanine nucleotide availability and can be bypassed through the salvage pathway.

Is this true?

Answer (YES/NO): NO